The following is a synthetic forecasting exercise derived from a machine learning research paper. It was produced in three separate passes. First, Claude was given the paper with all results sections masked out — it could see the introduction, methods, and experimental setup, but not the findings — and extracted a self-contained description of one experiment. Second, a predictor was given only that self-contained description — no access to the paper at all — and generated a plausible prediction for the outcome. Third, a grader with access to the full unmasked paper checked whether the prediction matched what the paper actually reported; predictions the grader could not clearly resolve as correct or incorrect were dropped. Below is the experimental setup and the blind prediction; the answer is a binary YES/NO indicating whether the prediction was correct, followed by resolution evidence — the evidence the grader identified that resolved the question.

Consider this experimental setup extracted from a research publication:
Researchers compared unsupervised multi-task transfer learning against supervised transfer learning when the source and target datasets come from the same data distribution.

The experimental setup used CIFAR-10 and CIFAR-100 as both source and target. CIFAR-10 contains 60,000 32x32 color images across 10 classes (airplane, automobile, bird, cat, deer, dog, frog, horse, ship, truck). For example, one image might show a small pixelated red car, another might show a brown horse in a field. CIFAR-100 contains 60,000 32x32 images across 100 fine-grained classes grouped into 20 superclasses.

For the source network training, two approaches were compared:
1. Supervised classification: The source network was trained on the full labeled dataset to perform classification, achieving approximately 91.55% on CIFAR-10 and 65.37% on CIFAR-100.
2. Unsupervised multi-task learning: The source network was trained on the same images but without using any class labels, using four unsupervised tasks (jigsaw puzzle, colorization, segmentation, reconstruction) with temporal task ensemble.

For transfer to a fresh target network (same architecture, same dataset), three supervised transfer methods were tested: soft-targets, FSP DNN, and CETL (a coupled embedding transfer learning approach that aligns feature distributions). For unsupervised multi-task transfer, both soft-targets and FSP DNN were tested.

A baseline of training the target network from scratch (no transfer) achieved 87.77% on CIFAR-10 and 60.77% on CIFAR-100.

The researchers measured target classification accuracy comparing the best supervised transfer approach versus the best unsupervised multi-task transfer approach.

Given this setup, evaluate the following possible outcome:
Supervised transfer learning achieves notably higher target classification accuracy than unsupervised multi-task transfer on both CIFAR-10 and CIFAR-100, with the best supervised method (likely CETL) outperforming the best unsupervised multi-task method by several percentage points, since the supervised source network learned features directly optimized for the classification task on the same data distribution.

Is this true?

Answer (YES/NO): NO